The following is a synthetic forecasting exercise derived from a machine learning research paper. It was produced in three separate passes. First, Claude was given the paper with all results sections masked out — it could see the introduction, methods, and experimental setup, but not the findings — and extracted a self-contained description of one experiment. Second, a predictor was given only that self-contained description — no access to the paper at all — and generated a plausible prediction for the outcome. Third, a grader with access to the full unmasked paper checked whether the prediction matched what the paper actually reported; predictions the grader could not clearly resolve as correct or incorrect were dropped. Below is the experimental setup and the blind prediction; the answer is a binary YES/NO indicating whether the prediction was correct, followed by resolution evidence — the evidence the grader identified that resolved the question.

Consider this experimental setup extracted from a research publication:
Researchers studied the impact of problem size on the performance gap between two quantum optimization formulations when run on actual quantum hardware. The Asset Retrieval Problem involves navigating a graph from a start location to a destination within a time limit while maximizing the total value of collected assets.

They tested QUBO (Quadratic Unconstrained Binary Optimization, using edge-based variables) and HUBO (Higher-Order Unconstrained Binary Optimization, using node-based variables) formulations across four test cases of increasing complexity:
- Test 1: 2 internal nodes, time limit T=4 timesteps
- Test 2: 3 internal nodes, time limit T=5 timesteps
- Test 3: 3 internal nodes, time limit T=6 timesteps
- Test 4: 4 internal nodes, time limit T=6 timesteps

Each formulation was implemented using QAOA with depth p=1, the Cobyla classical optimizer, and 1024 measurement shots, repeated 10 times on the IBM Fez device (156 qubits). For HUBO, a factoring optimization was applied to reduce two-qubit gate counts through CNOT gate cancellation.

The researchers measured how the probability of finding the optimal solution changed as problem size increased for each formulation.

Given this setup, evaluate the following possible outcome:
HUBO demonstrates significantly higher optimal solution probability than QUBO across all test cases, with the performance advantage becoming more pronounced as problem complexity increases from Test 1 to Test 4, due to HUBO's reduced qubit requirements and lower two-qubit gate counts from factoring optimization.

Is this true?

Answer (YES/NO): NO